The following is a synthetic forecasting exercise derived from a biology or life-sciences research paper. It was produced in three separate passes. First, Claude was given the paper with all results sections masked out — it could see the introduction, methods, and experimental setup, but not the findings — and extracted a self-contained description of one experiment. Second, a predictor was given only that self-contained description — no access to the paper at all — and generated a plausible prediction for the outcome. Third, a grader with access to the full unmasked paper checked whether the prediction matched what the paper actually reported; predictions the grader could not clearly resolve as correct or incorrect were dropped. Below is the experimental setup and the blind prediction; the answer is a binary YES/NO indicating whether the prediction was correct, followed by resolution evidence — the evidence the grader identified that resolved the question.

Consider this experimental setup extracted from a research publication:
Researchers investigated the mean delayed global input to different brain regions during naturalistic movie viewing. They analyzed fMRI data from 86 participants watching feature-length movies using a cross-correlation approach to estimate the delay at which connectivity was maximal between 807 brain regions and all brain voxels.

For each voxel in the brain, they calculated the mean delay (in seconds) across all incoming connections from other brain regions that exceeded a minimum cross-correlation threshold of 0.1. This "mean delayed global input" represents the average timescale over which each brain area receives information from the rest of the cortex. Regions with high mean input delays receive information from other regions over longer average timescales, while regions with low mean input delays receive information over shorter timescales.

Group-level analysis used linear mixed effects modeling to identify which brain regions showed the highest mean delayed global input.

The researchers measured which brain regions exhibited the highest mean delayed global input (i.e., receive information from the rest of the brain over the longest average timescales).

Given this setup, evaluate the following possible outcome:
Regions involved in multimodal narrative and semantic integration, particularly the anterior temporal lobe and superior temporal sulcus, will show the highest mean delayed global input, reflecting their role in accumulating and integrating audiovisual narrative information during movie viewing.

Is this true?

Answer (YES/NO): NO